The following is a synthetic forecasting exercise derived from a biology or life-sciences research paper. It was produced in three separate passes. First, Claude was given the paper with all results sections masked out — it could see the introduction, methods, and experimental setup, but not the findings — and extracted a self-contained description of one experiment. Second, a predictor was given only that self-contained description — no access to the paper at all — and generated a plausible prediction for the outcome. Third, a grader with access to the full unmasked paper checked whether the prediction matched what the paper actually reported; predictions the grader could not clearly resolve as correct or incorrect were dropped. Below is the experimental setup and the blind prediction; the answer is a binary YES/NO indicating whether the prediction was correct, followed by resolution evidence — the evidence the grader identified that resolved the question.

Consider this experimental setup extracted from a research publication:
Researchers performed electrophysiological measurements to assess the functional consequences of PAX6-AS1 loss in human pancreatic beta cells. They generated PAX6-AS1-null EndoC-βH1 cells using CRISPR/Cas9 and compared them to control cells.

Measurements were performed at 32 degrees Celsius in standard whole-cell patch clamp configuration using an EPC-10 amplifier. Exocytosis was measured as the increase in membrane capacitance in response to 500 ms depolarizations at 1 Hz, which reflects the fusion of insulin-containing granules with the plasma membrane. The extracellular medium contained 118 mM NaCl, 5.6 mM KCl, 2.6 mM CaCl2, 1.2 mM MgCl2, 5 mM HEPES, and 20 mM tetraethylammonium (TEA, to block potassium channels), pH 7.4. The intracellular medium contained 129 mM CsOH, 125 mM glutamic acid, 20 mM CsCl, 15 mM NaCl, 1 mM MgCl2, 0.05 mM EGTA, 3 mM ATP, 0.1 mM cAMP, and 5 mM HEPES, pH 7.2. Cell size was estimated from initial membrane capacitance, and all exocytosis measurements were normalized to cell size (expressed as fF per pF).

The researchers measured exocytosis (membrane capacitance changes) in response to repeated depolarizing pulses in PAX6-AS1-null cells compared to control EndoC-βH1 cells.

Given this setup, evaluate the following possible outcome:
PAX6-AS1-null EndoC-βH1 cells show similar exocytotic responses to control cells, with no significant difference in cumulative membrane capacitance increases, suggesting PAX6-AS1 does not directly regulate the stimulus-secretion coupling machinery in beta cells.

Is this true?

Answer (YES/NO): NO